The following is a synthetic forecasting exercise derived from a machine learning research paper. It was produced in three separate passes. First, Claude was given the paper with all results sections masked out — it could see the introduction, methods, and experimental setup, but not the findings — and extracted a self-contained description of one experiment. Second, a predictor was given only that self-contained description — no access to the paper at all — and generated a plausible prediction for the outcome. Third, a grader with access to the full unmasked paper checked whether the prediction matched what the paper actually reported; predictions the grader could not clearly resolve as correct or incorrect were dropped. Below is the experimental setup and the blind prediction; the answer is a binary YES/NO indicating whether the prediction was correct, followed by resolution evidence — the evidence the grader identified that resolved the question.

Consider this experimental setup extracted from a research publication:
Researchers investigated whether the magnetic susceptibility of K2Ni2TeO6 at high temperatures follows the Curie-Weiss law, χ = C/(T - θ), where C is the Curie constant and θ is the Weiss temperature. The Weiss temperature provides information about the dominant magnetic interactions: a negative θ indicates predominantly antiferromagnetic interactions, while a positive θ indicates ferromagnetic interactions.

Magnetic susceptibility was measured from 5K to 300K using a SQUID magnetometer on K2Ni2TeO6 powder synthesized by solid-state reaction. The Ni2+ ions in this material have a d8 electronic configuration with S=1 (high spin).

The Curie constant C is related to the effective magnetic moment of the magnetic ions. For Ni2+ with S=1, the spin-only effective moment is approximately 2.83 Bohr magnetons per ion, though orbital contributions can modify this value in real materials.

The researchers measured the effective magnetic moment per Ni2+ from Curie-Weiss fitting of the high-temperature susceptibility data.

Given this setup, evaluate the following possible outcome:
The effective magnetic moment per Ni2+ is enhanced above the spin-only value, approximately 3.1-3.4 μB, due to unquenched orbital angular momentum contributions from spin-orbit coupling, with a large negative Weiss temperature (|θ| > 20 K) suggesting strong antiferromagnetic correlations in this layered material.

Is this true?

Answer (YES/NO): NO